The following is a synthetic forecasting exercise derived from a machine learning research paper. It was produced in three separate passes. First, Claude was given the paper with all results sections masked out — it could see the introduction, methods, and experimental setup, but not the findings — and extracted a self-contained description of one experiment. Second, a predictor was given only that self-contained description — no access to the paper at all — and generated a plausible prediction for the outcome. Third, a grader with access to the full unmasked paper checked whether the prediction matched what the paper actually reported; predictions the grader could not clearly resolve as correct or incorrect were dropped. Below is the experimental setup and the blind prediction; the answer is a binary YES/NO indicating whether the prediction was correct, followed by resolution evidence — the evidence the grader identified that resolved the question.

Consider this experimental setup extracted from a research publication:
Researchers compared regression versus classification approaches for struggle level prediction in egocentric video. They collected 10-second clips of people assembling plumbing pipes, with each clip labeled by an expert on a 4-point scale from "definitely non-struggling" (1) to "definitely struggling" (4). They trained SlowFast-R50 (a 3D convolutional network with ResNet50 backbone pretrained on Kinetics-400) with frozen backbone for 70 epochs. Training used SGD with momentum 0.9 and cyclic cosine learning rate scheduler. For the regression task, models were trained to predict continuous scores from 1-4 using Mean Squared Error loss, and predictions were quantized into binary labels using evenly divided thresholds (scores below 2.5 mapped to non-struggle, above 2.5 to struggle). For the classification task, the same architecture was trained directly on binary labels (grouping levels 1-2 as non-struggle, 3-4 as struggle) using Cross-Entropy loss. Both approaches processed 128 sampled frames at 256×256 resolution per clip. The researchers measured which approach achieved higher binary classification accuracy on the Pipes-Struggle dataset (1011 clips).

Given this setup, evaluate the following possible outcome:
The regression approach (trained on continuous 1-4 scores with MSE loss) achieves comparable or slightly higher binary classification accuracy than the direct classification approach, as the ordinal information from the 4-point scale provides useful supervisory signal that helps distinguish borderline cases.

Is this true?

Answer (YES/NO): NO